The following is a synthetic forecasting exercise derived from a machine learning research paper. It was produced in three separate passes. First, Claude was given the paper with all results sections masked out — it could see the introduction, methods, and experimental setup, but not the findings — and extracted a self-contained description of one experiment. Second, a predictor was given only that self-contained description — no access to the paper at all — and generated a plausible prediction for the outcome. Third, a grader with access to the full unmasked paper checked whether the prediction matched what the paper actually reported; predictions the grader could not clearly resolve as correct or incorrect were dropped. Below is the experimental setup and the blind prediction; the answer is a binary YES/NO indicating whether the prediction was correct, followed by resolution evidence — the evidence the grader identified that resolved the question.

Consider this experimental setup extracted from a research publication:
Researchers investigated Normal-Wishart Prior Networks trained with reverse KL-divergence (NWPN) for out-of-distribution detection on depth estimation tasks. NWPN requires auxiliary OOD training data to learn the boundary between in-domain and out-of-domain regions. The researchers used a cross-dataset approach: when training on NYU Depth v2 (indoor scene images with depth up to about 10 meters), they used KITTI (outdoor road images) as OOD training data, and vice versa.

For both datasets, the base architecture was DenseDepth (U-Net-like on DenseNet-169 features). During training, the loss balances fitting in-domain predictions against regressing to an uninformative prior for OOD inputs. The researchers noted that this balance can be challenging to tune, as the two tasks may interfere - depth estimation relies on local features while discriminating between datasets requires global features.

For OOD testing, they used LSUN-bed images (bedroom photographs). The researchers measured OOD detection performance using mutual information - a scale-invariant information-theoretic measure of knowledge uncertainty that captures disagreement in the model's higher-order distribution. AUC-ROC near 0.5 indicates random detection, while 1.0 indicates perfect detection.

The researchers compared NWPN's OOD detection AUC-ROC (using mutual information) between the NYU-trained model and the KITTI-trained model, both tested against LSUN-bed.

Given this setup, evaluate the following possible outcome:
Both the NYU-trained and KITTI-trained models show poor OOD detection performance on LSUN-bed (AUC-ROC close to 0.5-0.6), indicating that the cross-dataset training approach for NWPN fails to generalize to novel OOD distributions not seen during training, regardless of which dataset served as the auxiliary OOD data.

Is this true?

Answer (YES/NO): NO